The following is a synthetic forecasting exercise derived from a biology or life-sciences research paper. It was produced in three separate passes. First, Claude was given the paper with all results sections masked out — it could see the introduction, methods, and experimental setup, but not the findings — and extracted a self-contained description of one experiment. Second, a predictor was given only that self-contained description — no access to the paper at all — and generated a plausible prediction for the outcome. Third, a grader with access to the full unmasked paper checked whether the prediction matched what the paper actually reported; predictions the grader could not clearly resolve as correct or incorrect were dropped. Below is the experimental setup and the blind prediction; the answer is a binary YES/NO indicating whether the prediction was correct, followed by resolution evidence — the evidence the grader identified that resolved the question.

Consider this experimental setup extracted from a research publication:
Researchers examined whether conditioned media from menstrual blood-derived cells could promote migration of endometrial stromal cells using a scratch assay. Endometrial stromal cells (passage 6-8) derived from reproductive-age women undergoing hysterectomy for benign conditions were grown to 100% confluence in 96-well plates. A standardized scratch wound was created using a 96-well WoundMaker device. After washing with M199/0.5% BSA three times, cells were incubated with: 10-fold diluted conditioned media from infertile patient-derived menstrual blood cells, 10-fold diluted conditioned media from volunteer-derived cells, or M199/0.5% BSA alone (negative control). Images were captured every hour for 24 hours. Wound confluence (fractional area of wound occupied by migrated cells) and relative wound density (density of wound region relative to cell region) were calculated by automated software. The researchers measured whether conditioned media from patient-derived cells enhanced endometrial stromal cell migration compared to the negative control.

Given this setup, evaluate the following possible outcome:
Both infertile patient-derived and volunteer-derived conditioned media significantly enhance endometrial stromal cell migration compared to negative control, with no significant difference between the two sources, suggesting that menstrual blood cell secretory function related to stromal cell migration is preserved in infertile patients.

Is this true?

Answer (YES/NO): YES